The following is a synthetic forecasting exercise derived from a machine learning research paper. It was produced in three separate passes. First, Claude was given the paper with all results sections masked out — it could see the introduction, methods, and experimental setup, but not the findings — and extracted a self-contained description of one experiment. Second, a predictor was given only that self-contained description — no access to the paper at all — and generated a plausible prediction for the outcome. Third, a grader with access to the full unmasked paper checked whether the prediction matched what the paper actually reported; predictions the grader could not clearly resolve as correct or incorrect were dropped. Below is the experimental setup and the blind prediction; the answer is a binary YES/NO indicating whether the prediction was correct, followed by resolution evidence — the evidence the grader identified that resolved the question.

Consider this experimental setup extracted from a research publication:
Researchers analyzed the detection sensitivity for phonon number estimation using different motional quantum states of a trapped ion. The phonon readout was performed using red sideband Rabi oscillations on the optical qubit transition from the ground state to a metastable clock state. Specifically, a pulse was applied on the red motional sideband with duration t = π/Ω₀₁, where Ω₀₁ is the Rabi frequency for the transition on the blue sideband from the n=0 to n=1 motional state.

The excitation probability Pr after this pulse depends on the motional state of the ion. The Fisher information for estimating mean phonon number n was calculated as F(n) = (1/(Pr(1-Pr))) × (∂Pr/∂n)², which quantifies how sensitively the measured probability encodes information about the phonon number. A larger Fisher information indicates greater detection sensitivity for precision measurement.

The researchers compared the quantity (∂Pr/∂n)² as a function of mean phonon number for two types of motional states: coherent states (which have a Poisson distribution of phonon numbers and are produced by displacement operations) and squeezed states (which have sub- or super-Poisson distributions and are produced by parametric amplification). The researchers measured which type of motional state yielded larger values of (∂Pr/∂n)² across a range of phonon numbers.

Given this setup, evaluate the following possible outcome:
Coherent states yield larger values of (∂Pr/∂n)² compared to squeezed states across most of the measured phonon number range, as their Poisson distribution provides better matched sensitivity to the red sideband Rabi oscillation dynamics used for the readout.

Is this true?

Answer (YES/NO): YES